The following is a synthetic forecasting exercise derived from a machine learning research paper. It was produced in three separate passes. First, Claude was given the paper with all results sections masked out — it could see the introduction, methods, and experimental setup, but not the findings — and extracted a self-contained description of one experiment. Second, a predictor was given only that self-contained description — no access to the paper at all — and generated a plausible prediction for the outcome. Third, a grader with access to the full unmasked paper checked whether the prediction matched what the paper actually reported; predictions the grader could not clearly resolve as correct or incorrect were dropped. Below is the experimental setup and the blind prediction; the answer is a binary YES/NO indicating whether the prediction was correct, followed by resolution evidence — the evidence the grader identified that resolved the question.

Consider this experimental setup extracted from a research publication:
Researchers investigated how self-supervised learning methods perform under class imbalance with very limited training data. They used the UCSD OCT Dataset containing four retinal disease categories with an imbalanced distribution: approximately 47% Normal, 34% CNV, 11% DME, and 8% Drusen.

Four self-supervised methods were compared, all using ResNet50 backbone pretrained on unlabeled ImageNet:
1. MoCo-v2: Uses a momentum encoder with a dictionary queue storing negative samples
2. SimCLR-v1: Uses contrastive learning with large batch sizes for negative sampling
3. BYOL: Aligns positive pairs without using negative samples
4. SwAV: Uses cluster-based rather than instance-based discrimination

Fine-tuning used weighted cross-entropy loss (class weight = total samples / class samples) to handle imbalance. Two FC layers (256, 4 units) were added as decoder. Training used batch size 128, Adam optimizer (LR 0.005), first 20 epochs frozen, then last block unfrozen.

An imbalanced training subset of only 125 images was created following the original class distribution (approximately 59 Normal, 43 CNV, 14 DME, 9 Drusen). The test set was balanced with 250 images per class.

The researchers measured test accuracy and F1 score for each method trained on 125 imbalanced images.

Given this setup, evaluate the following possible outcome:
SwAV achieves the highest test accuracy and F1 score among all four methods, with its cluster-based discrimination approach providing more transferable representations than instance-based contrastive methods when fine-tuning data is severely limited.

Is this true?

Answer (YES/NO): NO